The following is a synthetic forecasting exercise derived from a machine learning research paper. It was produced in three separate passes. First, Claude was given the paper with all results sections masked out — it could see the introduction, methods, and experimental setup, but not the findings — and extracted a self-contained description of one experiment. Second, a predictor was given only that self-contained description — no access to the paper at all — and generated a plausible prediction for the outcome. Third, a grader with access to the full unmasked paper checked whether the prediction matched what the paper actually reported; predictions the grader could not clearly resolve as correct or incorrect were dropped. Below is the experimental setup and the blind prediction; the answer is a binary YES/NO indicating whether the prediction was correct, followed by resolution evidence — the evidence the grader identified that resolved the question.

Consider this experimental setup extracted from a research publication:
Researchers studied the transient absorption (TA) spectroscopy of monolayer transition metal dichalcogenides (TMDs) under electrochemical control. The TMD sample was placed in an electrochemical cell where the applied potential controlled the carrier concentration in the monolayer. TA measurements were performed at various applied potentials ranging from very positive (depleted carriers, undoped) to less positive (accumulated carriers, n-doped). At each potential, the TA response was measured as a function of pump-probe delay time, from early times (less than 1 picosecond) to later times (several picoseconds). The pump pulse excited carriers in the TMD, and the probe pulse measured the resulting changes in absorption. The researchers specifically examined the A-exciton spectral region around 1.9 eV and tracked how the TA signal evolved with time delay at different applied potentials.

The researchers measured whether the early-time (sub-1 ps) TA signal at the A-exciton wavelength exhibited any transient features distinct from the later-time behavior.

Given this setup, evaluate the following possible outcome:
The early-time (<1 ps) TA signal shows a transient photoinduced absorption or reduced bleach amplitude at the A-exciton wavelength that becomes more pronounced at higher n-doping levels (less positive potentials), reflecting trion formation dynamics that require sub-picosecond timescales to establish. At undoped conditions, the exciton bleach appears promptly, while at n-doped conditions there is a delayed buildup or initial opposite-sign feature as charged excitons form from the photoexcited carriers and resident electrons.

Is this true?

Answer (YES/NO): NO